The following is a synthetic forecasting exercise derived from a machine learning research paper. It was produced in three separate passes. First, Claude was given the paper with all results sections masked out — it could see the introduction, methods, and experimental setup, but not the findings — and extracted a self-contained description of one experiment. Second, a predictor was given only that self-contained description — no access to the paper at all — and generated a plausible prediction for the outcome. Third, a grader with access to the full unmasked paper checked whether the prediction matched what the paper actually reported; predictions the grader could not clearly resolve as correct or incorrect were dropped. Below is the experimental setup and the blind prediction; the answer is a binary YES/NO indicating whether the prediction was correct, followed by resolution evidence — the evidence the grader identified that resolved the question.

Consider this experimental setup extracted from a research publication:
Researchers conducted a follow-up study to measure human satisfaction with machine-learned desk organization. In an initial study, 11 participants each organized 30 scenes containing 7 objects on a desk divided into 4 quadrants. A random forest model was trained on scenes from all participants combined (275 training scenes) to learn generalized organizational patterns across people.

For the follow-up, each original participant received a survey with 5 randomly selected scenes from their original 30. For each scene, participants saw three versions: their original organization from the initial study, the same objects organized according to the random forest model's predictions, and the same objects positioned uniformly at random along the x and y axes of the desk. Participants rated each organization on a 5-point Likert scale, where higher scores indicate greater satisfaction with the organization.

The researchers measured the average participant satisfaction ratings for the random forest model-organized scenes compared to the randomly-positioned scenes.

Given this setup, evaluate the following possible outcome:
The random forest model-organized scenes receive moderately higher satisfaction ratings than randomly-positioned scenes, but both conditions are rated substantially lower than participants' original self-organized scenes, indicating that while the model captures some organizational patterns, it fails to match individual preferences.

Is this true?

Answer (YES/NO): NO